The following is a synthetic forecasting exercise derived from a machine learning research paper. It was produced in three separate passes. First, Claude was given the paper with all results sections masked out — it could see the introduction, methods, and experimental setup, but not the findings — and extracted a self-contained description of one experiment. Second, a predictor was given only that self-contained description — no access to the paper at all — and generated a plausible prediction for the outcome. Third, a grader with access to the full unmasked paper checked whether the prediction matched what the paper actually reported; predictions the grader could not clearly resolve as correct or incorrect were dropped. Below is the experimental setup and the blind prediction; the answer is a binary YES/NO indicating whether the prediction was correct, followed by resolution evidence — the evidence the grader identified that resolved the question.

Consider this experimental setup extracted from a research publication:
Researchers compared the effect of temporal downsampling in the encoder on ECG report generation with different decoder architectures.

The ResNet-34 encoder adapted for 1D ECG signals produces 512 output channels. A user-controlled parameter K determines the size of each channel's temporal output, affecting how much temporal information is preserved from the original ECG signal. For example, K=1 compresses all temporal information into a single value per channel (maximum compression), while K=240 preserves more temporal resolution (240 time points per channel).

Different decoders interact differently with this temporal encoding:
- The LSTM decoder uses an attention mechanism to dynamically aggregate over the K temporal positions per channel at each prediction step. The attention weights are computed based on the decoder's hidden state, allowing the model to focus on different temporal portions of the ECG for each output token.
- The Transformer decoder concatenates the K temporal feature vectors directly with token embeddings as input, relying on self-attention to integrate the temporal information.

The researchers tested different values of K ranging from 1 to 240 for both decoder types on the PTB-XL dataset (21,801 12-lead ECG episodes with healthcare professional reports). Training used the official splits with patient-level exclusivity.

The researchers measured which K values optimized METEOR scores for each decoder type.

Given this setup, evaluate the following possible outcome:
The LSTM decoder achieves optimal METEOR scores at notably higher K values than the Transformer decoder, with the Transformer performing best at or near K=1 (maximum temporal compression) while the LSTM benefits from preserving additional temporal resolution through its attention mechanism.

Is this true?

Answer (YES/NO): YES